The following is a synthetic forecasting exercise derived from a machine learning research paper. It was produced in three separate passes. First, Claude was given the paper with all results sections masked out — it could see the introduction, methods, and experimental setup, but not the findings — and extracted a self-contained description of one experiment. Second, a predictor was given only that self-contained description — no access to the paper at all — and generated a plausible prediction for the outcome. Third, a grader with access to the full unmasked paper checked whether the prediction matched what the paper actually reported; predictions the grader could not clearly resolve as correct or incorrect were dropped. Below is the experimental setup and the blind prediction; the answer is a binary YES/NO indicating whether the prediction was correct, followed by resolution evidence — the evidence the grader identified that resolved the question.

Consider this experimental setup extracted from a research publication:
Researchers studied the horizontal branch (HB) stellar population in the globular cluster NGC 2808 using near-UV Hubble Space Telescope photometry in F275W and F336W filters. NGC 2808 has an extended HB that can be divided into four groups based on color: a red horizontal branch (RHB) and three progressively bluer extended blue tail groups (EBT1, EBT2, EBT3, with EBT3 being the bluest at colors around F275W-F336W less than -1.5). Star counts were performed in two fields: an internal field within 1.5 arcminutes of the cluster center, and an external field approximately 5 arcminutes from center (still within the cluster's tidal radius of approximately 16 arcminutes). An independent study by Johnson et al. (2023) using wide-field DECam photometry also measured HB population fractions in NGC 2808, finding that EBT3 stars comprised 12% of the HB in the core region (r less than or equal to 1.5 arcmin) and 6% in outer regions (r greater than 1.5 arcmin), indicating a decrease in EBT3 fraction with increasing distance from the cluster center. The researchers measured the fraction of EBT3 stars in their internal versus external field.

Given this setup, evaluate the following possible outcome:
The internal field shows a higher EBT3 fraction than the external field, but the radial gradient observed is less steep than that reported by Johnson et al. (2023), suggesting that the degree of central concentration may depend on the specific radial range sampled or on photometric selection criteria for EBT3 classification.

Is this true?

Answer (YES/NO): NO